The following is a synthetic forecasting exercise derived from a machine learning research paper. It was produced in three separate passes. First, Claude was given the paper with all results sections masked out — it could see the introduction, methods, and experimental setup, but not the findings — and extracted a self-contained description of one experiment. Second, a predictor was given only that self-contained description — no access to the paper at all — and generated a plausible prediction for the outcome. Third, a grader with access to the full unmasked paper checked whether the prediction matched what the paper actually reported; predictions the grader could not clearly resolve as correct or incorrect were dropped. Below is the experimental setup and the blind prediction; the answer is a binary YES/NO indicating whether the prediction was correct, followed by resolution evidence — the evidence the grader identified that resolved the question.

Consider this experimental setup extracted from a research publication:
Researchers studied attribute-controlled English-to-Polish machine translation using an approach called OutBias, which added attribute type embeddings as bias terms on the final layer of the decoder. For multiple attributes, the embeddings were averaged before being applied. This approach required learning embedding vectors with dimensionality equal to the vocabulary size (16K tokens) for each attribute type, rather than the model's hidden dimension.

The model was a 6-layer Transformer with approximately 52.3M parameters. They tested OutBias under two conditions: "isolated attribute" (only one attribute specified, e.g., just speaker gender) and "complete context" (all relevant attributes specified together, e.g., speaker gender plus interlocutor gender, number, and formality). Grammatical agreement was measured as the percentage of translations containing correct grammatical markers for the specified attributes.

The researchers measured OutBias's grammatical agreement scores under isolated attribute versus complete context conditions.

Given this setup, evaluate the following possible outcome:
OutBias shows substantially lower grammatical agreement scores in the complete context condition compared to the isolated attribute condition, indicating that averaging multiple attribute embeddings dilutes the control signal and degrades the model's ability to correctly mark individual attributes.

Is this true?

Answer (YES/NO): YES